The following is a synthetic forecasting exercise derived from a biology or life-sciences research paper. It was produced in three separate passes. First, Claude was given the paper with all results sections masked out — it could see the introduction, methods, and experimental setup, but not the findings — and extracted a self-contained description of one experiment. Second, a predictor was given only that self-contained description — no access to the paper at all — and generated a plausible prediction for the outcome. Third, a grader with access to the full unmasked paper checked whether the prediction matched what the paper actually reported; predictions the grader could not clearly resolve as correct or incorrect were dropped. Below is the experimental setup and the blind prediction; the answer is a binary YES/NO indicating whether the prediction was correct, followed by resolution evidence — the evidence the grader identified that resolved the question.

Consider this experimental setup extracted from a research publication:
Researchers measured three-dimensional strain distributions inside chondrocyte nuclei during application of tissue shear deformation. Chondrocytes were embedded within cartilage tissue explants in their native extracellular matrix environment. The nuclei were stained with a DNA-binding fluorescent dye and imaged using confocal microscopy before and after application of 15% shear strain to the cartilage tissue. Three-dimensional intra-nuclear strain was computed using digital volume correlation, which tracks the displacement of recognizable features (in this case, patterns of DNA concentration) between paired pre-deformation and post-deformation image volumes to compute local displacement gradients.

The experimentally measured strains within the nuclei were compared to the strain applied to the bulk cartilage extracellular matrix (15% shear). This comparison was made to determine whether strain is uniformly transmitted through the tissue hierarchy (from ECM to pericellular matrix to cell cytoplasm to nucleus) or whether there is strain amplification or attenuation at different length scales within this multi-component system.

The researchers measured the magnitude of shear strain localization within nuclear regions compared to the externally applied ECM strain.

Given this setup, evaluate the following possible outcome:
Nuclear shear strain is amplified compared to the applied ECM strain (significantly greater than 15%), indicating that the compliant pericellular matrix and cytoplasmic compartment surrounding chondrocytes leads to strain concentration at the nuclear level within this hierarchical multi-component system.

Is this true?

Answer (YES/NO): NO